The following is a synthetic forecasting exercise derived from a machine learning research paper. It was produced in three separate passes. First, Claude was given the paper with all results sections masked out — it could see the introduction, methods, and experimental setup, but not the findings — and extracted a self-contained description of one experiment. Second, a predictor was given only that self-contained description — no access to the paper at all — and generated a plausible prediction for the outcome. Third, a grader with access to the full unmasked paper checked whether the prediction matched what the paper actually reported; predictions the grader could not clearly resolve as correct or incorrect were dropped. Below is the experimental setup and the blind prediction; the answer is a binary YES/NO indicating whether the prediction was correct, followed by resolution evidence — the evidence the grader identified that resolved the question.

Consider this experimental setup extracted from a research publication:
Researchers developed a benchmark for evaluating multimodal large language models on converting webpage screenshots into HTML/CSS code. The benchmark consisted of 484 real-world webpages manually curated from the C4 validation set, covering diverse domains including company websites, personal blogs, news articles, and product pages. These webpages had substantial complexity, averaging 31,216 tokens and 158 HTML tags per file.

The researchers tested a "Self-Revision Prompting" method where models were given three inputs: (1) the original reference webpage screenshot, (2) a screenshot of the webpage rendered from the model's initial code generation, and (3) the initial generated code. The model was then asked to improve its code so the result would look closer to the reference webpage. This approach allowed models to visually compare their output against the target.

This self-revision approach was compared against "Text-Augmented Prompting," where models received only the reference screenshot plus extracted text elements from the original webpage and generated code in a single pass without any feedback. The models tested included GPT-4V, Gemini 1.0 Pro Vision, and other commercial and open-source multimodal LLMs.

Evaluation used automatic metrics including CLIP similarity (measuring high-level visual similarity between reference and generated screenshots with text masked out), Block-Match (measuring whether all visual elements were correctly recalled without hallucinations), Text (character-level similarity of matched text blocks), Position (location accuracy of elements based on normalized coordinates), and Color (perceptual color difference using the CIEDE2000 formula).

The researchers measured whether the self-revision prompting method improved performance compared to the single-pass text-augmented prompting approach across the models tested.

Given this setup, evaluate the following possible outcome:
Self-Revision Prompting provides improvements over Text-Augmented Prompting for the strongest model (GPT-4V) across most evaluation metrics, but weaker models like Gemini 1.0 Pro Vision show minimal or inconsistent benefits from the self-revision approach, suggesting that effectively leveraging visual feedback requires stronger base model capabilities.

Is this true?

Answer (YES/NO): NO